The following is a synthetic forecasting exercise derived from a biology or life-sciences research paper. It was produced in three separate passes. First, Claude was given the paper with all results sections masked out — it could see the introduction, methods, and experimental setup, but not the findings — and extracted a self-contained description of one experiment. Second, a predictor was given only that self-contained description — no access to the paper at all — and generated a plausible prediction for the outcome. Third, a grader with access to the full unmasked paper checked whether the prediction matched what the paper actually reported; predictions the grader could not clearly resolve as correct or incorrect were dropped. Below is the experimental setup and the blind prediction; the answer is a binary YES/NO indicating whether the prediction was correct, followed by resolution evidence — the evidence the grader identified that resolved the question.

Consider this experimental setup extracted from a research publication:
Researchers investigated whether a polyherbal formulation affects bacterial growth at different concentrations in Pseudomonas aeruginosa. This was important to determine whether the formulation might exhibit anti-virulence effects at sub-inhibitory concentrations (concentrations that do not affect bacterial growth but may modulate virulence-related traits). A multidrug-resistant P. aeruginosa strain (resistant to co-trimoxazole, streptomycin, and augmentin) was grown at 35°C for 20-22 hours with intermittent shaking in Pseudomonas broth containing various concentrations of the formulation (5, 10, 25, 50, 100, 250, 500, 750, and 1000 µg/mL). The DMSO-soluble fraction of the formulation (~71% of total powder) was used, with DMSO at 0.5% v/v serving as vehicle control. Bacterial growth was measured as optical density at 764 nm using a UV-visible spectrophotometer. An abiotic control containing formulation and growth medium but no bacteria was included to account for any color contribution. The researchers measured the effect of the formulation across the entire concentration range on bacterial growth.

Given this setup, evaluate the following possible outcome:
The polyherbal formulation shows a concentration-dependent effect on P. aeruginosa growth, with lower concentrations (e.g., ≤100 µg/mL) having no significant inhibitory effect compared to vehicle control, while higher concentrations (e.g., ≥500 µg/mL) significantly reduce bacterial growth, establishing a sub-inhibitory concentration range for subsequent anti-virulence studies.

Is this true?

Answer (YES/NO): NO